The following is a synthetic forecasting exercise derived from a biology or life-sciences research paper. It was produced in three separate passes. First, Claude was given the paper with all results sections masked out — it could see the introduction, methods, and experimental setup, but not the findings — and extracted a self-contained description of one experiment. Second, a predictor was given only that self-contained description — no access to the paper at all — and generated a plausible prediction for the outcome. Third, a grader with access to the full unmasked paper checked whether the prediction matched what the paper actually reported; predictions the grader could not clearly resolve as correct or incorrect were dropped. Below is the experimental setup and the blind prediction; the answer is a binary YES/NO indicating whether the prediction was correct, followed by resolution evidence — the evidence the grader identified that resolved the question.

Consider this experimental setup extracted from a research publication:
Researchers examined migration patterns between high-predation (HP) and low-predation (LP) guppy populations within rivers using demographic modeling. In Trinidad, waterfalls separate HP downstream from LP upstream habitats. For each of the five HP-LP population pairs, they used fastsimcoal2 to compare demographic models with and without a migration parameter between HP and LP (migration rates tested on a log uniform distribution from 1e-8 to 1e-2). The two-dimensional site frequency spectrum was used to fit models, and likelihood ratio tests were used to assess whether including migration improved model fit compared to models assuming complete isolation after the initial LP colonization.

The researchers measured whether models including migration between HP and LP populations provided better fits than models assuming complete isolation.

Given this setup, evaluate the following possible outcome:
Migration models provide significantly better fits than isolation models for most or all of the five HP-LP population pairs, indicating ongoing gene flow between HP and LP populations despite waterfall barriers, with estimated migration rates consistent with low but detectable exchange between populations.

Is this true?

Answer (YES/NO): YES